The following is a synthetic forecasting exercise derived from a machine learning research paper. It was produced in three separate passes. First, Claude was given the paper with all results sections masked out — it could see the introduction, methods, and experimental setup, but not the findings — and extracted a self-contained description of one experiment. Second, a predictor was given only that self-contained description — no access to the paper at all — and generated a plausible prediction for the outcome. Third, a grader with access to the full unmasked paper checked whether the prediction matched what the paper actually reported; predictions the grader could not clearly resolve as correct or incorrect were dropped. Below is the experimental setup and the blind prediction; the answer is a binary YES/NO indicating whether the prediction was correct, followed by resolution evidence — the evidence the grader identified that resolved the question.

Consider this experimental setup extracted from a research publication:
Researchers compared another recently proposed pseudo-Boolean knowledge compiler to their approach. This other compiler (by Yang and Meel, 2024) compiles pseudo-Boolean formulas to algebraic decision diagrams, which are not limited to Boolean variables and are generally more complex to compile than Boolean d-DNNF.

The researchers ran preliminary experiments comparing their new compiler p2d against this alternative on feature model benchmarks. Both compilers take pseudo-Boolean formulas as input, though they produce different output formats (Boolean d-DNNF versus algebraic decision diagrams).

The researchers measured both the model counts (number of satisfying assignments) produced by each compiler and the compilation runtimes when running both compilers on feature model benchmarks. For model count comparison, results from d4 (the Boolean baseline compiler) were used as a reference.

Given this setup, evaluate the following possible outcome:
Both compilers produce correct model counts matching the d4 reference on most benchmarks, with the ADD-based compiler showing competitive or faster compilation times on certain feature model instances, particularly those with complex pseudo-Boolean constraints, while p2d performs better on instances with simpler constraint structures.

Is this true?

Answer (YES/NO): NO